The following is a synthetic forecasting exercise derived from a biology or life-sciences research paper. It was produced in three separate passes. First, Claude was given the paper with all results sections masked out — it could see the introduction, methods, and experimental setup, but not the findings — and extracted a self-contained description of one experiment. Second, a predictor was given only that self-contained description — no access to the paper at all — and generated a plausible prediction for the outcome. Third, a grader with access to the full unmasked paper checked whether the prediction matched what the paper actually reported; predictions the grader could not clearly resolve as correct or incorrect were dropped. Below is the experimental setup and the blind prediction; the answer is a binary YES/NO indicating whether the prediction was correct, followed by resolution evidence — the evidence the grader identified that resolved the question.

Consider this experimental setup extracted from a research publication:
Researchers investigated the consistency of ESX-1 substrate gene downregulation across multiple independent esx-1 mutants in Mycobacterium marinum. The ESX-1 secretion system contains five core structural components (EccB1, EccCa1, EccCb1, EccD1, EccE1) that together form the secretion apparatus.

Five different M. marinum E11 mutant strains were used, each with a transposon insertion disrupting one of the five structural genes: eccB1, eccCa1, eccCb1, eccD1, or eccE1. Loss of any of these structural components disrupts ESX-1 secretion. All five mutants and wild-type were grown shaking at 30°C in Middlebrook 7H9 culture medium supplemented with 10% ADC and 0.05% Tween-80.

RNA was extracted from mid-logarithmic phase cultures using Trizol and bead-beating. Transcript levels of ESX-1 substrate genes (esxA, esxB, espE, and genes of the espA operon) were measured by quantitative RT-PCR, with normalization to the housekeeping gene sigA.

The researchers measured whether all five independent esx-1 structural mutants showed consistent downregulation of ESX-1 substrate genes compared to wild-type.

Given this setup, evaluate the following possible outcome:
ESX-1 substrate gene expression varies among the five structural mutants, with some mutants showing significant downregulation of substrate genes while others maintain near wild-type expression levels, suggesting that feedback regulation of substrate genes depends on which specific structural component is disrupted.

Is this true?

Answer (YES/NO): NO